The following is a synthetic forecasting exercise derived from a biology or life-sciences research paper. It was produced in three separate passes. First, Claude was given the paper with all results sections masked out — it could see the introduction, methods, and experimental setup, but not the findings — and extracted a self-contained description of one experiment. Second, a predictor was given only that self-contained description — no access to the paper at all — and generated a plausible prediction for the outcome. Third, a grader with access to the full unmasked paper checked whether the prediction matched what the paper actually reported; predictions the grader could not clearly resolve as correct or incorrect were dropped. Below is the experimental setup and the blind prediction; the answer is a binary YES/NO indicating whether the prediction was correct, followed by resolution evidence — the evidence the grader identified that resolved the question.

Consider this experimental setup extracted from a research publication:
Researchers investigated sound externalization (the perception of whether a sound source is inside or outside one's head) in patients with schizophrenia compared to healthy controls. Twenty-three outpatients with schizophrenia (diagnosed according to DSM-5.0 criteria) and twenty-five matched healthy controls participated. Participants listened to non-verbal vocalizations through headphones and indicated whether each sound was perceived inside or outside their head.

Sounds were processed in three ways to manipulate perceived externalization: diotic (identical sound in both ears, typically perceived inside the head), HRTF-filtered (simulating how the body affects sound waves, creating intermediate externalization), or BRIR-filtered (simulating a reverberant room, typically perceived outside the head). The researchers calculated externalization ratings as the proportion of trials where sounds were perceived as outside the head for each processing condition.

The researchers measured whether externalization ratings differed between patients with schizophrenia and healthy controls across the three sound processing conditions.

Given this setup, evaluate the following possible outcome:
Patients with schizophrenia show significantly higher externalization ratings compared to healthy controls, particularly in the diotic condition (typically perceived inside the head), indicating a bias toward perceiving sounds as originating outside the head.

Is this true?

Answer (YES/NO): NO